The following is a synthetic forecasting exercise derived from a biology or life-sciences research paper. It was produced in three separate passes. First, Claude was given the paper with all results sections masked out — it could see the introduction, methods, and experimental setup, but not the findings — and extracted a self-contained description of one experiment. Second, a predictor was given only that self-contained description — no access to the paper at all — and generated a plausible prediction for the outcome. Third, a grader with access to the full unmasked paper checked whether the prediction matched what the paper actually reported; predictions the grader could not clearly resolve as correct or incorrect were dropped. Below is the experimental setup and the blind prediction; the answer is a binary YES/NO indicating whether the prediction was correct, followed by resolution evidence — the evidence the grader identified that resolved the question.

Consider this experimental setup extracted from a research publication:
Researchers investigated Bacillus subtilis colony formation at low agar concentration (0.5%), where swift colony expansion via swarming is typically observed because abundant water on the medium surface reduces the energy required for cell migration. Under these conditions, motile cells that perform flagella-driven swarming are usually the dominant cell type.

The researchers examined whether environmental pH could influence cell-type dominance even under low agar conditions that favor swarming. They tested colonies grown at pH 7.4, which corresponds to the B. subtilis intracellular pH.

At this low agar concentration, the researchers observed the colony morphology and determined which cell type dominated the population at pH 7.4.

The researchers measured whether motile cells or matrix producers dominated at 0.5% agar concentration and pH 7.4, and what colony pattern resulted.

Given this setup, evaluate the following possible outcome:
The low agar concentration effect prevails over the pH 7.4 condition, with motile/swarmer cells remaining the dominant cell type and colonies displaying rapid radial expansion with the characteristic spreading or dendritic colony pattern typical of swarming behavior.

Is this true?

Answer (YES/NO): NO